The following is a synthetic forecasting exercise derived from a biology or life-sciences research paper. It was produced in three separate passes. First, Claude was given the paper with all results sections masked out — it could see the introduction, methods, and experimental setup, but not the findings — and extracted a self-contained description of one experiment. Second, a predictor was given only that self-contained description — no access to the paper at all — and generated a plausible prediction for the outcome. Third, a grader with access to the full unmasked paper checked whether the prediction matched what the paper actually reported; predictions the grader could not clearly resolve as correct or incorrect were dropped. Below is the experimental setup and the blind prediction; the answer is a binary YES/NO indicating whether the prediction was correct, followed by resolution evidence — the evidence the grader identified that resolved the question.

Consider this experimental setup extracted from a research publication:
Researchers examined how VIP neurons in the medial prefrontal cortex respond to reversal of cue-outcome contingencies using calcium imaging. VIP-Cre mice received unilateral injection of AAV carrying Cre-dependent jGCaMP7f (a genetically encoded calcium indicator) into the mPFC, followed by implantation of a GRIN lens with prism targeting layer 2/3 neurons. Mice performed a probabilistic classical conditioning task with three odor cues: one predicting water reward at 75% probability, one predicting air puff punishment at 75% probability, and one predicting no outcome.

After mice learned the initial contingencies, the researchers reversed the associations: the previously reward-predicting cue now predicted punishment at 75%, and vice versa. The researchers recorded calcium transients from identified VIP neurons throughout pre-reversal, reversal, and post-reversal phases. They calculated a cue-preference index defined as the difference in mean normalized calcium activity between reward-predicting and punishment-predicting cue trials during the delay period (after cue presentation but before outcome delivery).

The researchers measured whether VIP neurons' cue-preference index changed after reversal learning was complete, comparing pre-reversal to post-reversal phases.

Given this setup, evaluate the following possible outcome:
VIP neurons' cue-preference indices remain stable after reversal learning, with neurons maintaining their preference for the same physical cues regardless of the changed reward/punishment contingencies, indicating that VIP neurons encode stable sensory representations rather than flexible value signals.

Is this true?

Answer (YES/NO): NO